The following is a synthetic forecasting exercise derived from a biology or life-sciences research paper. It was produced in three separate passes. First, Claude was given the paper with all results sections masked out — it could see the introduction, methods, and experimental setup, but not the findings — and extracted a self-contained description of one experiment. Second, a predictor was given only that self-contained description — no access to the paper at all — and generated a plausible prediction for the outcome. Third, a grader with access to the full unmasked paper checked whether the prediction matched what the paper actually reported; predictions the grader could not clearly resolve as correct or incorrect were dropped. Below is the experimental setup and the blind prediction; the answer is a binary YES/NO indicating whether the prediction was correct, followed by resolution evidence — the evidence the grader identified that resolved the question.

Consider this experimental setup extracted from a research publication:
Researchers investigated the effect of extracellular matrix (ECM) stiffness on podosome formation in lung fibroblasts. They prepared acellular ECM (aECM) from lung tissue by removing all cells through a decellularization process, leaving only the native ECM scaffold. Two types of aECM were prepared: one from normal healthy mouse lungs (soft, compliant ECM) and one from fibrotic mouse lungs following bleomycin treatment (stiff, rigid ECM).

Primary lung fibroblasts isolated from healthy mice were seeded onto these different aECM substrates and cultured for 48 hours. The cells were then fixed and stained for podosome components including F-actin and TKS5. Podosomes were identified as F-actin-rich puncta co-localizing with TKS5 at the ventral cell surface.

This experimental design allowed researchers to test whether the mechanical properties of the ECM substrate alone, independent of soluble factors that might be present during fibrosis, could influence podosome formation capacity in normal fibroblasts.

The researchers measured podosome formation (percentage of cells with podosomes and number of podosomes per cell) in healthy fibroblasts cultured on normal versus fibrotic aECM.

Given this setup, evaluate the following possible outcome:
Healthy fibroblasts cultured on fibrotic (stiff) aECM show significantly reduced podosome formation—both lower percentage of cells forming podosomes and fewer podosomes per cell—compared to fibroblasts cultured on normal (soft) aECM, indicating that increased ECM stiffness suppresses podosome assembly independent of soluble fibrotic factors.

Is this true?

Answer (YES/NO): NO